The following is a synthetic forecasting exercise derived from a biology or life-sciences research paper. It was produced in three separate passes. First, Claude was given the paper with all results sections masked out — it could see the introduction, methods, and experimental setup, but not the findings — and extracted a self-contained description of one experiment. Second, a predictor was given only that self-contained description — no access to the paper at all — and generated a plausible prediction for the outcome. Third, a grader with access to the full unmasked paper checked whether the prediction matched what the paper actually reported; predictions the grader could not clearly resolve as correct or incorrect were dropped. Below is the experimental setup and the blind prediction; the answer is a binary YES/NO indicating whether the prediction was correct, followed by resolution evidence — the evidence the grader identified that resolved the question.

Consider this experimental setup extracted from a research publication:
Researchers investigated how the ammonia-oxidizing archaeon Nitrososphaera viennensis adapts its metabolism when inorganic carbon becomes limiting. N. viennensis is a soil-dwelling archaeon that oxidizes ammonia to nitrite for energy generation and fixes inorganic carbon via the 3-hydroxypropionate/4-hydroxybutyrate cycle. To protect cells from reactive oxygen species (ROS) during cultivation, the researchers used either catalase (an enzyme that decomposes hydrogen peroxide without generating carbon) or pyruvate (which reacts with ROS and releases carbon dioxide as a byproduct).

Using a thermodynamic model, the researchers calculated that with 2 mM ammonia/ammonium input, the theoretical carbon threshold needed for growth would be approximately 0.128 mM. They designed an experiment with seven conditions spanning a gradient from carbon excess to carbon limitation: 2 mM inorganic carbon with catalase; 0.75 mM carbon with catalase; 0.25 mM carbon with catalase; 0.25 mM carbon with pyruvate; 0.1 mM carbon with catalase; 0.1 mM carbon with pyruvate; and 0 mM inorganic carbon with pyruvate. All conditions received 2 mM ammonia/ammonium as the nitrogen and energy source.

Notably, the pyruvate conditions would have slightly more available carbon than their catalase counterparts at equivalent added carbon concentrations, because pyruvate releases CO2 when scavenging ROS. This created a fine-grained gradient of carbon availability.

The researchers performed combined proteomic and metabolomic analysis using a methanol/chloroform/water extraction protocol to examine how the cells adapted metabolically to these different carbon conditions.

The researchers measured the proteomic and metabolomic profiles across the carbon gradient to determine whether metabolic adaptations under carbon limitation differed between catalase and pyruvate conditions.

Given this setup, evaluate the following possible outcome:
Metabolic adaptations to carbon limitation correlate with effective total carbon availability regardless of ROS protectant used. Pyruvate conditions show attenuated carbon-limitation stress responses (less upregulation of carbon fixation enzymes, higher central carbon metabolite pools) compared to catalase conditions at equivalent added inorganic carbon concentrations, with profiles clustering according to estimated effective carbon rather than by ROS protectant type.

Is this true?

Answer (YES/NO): NO